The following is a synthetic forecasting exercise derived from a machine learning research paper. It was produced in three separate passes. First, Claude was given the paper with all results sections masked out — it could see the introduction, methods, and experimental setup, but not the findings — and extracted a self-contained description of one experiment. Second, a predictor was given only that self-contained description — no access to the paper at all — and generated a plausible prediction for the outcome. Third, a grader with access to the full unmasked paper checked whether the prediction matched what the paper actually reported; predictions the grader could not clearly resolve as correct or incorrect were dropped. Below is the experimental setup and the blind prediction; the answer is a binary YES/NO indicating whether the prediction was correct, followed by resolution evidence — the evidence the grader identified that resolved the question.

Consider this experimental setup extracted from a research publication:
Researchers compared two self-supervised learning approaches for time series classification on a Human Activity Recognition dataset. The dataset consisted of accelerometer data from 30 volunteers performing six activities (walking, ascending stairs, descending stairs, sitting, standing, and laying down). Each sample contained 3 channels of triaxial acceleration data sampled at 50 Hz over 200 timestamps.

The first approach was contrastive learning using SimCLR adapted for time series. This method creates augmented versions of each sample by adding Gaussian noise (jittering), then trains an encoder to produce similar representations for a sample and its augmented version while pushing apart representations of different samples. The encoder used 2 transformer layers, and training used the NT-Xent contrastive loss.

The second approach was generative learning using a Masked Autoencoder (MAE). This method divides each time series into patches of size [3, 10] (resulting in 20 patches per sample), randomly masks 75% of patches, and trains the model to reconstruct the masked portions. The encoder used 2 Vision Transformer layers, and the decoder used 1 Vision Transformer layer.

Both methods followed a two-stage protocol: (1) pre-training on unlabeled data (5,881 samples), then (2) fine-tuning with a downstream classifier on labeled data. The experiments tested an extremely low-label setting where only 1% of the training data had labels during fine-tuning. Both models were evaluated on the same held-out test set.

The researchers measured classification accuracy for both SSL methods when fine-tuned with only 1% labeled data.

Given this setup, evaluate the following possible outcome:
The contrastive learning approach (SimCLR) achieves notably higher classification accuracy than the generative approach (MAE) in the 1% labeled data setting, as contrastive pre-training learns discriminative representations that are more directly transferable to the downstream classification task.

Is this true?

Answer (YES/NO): NO